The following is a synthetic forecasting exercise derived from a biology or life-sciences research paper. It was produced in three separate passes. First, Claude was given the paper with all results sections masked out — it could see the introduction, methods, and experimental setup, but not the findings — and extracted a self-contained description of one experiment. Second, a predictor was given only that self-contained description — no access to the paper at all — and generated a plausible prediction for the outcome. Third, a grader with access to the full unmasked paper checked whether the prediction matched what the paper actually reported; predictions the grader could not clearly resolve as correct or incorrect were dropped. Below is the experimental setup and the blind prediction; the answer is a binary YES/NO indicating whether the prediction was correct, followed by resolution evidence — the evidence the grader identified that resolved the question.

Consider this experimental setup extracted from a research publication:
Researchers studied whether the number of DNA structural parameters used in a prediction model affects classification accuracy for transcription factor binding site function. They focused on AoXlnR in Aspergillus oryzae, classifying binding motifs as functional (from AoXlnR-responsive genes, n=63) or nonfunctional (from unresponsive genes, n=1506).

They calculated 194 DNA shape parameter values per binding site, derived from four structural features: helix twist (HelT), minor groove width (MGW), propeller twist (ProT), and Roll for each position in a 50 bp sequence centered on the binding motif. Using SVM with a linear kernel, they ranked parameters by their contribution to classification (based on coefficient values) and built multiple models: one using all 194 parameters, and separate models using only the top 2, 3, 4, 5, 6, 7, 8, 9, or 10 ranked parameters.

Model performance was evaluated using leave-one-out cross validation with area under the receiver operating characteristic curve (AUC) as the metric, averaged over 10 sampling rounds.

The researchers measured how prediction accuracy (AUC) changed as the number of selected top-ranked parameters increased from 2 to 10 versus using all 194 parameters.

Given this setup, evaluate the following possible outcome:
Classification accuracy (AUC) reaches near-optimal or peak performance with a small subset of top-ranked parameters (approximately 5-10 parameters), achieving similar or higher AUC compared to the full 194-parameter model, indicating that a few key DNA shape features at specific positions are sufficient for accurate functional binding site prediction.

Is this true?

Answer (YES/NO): YES